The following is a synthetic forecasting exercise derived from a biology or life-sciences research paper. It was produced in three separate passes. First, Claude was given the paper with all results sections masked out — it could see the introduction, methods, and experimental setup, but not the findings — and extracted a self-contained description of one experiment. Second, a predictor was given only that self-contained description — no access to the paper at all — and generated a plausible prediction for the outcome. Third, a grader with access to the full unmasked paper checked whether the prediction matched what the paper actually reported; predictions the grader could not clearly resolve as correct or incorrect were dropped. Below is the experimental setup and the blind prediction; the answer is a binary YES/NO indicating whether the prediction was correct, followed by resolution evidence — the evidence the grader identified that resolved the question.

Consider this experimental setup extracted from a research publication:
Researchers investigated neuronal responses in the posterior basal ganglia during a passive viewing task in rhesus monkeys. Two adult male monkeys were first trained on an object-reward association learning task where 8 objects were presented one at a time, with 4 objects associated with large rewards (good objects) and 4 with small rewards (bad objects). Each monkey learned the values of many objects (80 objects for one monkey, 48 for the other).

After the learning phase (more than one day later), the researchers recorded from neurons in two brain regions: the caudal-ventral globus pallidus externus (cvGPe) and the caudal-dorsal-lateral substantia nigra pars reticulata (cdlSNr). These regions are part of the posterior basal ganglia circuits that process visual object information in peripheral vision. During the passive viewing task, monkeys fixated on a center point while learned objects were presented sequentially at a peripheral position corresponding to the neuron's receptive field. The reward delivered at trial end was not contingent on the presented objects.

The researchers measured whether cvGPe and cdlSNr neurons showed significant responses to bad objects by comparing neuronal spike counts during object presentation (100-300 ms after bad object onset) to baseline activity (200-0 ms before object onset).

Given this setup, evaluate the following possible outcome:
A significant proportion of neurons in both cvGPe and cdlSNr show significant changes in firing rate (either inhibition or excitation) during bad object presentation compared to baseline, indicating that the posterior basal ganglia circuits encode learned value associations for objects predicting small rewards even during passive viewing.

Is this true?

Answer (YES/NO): YES